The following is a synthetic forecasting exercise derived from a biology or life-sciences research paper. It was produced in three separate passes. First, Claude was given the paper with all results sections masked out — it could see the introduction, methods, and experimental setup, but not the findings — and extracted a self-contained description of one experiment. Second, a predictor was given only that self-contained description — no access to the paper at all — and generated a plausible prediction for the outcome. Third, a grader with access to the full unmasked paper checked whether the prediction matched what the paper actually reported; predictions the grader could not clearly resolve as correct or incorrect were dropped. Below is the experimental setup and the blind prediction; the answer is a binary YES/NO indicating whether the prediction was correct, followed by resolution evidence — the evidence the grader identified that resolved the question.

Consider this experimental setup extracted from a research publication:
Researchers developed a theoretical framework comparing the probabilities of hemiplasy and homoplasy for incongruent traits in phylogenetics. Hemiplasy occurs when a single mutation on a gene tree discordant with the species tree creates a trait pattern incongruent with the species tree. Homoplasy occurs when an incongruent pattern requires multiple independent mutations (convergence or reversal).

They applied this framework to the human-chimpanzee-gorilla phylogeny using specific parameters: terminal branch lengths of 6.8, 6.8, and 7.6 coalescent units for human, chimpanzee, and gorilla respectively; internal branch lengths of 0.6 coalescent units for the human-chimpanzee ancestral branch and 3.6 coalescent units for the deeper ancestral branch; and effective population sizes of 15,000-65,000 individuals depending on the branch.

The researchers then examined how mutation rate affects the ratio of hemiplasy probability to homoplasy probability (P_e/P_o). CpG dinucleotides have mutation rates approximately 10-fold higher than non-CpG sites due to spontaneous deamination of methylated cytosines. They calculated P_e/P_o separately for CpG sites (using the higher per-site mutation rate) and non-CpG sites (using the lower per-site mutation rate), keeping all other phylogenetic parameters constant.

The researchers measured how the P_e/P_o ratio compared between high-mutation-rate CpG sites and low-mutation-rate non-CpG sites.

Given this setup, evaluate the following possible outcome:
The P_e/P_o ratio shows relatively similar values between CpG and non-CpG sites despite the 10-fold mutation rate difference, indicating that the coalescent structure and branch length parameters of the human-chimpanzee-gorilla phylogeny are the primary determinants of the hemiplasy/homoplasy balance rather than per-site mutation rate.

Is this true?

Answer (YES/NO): NO